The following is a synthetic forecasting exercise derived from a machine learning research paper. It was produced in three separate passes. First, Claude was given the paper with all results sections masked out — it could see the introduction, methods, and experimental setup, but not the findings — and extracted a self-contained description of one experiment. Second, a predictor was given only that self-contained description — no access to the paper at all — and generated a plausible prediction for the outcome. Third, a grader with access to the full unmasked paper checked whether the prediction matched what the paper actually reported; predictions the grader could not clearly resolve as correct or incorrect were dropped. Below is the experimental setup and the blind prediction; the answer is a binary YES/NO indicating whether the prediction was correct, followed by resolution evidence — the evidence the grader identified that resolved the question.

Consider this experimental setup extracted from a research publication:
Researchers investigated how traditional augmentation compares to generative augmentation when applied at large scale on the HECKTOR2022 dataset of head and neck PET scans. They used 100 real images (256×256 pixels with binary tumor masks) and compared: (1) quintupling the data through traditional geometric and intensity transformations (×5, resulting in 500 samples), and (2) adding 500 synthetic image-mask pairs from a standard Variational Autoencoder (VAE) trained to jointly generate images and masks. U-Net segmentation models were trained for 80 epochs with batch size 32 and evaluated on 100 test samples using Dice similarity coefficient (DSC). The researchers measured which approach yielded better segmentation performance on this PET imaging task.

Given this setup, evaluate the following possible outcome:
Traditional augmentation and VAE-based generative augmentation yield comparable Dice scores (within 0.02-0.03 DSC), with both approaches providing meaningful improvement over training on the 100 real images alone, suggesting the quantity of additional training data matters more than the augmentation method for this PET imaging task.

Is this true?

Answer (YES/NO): NO